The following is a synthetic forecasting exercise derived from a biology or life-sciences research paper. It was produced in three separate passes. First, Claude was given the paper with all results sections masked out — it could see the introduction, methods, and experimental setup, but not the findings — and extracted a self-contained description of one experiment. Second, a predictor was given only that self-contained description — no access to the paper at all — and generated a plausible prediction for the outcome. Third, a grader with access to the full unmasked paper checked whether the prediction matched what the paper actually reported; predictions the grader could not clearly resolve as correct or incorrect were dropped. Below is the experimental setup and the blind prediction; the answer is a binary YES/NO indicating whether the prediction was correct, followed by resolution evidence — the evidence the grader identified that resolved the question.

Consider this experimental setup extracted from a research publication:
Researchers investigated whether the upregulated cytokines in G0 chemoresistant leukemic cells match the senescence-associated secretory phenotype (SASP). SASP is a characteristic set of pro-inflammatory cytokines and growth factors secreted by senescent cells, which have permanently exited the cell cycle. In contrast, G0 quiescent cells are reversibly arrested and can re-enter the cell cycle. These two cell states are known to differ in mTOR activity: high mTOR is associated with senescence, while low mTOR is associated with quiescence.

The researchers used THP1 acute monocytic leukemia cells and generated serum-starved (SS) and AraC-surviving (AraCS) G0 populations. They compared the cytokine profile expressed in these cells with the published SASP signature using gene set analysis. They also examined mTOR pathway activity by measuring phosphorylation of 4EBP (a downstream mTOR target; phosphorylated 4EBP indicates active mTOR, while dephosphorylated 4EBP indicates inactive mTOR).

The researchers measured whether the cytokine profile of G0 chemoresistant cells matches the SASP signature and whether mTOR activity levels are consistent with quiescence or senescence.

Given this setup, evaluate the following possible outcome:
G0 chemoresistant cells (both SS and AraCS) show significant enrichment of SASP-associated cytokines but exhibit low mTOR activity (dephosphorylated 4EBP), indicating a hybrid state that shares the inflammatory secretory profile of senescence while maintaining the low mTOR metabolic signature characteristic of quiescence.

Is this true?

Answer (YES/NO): NO